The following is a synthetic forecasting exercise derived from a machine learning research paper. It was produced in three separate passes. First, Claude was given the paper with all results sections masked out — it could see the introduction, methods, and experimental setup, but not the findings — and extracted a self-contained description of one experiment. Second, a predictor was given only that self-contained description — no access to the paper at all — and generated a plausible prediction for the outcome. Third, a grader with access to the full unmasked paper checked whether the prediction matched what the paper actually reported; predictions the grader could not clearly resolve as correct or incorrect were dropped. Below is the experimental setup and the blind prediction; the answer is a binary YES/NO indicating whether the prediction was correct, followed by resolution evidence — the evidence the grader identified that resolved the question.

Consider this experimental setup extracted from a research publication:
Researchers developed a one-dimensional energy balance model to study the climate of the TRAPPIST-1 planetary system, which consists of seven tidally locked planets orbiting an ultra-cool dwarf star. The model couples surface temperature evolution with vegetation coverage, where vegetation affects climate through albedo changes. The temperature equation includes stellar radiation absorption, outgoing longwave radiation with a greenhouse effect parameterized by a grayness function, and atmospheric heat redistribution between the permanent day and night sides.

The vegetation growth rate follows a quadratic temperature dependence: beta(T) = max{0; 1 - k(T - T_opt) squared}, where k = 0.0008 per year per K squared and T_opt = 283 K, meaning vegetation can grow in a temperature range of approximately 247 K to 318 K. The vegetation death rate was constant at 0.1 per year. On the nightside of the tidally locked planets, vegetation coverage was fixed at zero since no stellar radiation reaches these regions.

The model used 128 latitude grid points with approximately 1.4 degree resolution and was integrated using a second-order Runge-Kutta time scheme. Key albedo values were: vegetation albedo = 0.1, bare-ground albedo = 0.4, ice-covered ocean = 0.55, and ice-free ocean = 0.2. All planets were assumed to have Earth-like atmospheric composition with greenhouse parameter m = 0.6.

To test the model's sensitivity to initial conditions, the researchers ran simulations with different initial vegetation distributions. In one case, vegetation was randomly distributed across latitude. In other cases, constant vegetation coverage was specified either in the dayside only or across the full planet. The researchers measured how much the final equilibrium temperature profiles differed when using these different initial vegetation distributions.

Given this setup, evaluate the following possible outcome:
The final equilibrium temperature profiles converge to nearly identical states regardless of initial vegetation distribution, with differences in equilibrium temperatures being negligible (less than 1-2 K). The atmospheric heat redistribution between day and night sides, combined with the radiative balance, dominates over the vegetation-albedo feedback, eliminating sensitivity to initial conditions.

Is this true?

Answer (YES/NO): NO